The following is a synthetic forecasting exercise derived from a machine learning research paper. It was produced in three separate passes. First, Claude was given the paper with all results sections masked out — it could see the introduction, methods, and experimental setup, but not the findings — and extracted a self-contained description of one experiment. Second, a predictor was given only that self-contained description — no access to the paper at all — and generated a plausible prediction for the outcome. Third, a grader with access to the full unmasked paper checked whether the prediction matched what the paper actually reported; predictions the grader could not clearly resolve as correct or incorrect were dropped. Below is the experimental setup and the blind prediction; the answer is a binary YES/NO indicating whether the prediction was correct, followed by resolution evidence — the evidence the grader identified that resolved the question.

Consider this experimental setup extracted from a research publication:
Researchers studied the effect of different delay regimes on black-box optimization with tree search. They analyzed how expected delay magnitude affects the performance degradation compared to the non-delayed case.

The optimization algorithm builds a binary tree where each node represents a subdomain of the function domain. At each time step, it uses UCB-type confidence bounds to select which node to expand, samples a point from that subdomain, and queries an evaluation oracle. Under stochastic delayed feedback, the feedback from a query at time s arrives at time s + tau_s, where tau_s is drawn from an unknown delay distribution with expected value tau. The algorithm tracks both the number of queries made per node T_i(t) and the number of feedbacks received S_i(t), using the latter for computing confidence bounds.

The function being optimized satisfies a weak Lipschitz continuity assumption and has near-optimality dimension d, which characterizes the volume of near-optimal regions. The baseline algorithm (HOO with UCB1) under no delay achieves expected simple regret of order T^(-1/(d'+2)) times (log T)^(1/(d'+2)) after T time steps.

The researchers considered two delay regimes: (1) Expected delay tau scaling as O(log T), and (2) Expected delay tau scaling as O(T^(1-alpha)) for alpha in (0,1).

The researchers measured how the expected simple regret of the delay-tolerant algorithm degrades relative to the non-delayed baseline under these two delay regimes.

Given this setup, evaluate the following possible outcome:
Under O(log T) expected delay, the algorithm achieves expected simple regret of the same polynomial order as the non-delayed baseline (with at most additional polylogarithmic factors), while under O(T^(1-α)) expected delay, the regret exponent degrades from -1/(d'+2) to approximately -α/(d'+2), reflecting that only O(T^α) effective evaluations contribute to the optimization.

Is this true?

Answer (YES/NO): YES